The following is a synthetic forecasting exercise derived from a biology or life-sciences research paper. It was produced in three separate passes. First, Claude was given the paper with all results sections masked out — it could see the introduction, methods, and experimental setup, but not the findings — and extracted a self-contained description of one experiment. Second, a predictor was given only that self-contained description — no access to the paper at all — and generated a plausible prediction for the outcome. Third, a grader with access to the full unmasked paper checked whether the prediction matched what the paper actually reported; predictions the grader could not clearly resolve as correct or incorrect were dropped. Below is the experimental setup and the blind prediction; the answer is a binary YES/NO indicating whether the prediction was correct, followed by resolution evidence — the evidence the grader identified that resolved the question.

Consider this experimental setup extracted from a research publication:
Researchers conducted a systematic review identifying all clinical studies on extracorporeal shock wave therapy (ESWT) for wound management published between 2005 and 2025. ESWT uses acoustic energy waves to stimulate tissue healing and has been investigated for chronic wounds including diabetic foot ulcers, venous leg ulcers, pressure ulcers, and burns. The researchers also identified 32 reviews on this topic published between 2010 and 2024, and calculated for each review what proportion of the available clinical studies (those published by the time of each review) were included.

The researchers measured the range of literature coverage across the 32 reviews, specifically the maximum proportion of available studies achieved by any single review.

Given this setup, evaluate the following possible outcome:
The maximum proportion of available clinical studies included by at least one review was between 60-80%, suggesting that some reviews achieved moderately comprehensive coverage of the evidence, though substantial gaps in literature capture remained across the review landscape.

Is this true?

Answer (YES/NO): YES